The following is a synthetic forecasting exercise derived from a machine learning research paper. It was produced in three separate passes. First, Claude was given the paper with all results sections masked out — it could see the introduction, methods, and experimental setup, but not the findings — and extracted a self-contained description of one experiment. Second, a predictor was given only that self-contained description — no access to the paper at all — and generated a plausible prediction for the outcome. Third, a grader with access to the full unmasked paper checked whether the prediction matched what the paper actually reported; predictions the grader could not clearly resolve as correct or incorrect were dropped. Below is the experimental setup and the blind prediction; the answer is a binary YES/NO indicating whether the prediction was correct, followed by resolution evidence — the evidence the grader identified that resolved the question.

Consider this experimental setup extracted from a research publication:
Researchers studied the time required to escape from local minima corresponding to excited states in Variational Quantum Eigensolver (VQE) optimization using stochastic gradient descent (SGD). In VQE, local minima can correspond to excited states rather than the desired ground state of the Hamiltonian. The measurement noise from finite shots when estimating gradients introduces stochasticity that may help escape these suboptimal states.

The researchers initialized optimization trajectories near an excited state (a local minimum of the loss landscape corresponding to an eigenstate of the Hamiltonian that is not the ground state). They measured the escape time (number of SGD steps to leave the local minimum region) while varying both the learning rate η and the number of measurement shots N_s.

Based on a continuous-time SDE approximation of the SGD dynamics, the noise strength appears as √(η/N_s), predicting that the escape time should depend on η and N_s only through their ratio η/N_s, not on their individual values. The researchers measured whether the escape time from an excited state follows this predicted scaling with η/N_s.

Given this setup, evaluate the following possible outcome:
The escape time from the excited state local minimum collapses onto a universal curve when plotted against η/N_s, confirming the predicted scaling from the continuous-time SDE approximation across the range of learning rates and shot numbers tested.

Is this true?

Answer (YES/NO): YES